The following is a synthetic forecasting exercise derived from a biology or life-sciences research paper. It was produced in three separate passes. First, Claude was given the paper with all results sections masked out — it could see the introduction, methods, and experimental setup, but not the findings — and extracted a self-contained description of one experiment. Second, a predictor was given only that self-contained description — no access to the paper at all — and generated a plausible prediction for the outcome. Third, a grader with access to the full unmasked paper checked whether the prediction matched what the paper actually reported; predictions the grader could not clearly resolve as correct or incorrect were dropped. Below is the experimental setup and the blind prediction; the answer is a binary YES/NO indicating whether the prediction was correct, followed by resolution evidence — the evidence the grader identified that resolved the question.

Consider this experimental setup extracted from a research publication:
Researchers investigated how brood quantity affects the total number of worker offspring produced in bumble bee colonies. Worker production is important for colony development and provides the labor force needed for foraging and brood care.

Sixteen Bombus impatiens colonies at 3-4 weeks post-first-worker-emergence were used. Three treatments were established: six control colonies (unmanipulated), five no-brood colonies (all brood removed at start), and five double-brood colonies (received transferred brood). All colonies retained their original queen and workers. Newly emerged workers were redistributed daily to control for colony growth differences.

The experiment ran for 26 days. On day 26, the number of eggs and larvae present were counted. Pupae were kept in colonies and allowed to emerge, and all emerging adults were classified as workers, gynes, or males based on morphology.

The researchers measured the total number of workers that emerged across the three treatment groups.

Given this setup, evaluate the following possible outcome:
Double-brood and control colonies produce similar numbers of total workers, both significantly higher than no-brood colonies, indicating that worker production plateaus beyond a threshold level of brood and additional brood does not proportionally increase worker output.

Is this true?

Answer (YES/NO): YES